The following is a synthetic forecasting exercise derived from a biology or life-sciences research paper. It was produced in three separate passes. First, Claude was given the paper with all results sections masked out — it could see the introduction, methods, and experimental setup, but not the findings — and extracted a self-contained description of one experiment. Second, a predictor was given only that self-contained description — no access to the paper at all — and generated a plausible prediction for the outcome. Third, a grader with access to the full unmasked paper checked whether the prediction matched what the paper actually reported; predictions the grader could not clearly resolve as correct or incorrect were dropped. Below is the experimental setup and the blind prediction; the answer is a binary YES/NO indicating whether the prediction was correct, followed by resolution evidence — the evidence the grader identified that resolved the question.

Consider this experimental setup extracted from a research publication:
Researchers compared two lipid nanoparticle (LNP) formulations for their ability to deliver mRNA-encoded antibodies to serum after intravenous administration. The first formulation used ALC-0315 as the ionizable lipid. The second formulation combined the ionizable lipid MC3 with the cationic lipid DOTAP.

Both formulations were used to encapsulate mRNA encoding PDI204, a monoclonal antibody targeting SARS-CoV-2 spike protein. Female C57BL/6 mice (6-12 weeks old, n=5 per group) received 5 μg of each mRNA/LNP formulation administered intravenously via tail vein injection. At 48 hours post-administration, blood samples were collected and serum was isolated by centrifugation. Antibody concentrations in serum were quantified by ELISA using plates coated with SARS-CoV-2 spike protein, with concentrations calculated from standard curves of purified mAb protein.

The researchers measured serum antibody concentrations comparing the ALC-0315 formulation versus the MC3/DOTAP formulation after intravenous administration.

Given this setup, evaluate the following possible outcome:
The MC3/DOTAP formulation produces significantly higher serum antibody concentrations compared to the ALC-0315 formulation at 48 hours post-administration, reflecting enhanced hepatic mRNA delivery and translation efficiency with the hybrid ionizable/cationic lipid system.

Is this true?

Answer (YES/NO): NO